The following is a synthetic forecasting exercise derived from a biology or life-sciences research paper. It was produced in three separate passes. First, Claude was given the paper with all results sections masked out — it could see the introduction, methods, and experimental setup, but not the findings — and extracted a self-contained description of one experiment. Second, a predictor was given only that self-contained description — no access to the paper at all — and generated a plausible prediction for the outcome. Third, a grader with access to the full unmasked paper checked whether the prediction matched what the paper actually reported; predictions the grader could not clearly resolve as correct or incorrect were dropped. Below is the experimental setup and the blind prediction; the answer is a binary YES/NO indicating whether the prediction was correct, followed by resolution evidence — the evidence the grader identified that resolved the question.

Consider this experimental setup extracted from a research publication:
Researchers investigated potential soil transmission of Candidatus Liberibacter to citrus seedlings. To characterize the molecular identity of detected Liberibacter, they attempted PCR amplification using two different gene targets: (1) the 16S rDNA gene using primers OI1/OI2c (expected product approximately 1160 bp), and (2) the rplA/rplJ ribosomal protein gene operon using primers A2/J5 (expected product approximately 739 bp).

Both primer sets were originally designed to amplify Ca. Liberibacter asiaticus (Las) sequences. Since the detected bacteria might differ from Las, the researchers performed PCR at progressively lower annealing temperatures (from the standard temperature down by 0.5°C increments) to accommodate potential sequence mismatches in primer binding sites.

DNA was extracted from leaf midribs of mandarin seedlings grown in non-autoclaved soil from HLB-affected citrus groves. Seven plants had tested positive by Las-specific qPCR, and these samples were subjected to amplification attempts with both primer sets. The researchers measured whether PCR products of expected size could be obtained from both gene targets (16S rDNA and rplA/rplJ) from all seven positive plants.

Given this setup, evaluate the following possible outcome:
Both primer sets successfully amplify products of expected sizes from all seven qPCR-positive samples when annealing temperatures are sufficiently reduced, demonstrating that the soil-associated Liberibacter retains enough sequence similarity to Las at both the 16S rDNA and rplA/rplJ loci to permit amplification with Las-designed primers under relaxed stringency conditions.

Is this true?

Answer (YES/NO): NO